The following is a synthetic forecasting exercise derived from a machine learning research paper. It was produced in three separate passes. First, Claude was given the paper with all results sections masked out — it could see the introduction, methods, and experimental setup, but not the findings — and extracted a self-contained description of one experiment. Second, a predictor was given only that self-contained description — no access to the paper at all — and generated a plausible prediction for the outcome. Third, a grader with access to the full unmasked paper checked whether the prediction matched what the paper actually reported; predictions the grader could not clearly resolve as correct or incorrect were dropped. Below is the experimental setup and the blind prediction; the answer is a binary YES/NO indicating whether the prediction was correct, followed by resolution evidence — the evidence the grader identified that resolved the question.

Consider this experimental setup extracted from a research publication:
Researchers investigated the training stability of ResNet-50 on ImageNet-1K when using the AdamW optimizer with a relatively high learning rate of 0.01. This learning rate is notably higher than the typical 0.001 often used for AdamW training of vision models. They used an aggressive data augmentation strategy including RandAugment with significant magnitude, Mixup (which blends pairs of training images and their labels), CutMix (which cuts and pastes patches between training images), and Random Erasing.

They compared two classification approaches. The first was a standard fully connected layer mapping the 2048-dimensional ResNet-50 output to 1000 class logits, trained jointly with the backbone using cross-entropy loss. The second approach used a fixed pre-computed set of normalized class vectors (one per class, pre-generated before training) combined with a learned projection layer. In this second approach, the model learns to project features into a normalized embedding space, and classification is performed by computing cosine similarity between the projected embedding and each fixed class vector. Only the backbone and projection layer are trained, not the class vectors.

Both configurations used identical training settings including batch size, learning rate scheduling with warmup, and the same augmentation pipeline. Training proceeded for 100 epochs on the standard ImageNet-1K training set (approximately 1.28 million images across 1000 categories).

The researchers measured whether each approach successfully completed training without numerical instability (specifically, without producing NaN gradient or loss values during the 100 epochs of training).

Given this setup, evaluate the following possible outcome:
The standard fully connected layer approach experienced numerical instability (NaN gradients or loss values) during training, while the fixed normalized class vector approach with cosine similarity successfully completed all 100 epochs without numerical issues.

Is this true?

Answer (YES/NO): YES